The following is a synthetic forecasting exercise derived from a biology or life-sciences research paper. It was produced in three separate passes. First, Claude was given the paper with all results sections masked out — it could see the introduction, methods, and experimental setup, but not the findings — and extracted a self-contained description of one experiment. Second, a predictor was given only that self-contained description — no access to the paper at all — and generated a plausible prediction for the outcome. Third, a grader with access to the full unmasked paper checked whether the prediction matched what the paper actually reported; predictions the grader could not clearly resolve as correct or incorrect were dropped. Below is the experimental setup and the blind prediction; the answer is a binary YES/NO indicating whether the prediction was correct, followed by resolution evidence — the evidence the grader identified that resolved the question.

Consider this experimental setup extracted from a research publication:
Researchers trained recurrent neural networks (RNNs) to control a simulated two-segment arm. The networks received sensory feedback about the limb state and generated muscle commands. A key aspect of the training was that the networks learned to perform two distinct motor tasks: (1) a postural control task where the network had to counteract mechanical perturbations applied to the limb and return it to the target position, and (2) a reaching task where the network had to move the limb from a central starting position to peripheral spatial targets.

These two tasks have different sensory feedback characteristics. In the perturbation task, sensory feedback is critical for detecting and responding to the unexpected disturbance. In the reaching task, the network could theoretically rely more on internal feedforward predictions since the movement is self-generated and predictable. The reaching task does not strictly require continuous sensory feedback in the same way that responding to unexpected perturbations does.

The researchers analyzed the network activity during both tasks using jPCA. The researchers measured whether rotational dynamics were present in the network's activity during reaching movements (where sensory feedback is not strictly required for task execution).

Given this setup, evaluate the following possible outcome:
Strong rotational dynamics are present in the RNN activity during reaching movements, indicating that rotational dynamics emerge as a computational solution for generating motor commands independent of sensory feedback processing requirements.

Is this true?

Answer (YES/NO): NO